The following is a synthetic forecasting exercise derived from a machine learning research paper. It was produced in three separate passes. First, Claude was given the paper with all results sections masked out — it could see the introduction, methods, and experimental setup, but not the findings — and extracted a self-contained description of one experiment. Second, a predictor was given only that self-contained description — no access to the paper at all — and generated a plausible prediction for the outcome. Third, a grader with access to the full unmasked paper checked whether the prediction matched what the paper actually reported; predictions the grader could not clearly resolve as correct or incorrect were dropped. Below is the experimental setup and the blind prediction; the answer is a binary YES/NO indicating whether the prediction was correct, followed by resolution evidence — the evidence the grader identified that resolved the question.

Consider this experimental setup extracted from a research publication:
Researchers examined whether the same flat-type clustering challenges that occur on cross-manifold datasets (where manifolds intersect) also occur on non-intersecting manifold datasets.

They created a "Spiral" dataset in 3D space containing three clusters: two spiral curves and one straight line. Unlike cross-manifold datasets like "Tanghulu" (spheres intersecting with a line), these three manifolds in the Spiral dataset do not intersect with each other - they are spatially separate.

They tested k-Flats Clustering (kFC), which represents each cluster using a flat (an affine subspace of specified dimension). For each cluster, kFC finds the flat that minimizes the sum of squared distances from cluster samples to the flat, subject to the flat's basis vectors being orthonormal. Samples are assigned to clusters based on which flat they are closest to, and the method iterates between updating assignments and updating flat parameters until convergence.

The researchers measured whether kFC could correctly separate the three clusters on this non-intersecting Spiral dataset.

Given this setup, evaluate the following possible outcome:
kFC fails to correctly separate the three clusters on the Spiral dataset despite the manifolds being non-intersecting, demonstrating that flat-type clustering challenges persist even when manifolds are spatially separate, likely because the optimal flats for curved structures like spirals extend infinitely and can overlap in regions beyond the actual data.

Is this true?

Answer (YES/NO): YES